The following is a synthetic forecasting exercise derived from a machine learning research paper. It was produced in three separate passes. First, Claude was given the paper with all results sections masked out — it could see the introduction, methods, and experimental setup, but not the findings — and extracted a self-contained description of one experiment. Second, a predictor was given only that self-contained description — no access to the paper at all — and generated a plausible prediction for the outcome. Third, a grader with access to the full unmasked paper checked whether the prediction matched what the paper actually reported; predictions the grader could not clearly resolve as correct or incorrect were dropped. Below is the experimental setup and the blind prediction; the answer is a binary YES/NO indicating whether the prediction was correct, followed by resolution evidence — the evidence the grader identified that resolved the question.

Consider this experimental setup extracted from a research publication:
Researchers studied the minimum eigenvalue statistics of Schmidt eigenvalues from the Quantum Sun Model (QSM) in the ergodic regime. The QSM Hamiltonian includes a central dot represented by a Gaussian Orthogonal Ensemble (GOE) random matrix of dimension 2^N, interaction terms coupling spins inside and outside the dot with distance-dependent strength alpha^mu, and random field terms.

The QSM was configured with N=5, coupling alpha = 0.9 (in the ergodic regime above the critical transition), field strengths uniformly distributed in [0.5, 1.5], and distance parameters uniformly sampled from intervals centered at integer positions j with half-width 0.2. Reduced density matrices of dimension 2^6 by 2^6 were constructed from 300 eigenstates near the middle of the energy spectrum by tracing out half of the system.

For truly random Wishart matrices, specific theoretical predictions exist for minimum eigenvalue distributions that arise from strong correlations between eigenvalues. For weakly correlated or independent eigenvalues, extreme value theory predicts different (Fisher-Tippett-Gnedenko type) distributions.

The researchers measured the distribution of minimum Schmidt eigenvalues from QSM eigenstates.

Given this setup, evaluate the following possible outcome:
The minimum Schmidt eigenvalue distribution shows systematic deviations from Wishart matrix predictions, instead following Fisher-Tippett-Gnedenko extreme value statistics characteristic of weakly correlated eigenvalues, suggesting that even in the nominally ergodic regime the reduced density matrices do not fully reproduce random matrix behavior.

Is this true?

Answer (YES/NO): NO